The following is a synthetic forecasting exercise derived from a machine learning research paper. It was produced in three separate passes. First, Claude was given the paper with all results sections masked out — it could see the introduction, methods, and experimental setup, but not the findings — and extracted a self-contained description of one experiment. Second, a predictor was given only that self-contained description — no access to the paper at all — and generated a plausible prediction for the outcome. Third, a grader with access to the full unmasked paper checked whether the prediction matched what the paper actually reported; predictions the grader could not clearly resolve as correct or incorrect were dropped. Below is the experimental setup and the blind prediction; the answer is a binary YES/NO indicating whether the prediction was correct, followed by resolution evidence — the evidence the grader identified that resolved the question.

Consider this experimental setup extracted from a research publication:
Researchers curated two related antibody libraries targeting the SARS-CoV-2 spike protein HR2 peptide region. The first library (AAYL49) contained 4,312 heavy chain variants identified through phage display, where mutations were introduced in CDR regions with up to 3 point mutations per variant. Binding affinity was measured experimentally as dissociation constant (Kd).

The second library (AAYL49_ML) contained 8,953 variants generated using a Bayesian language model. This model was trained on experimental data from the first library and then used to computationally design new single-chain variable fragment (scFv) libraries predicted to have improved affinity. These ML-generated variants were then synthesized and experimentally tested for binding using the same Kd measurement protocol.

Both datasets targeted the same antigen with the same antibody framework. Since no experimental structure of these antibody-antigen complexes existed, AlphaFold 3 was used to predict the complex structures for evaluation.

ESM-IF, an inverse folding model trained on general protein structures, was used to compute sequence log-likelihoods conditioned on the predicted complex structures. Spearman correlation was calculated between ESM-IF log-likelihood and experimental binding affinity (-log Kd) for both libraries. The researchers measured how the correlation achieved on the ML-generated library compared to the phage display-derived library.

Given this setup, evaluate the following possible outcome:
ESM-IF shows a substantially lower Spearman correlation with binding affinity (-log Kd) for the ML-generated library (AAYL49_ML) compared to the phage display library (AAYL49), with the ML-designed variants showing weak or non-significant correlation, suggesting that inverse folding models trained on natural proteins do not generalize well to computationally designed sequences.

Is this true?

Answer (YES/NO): NO